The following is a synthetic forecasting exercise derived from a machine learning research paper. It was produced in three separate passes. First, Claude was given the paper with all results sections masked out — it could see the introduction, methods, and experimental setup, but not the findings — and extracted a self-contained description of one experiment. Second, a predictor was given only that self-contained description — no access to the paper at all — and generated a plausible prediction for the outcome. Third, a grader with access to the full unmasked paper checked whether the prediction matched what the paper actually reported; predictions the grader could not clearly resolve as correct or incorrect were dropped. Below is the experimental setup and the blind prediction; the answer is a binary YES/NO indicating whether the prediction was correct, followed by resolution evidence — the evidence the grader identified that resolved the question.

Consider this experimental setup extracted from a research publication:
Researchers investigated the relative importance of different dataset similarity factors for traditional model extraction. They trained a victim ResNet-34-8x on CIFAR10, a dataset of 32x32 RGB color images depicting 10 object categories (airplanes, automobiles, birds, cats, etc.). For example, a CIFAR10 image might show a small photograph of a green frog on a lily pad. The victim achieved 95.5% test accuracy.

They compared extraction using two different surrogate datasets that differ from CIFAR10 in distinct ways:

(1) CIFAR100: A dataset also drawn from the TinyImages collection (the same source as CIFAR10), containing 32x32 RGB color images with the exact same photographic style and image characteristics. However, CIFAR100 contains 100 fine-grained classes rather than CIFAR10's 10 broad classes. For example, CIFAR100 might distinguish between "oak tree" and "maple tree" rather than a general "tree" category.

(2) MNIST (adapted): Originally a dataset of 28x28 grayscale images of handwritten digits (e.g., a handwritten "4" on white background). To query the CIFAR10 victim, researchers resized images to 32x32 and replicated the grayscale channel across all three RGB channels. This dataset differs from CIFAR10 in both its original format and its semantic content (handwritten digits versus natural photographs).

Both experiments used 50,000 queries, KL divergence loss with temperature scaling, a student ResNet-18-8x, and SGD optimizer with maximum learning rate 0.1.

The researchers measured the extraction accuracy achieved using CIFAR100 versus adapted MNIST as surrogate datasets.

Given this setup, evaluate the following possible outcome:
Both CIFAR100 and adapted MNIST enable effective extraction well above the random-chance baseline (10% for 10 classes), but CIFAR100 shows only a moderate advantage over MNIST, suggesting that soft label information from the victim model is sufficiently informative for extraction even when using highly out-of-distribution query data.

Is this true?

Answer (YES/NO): NO